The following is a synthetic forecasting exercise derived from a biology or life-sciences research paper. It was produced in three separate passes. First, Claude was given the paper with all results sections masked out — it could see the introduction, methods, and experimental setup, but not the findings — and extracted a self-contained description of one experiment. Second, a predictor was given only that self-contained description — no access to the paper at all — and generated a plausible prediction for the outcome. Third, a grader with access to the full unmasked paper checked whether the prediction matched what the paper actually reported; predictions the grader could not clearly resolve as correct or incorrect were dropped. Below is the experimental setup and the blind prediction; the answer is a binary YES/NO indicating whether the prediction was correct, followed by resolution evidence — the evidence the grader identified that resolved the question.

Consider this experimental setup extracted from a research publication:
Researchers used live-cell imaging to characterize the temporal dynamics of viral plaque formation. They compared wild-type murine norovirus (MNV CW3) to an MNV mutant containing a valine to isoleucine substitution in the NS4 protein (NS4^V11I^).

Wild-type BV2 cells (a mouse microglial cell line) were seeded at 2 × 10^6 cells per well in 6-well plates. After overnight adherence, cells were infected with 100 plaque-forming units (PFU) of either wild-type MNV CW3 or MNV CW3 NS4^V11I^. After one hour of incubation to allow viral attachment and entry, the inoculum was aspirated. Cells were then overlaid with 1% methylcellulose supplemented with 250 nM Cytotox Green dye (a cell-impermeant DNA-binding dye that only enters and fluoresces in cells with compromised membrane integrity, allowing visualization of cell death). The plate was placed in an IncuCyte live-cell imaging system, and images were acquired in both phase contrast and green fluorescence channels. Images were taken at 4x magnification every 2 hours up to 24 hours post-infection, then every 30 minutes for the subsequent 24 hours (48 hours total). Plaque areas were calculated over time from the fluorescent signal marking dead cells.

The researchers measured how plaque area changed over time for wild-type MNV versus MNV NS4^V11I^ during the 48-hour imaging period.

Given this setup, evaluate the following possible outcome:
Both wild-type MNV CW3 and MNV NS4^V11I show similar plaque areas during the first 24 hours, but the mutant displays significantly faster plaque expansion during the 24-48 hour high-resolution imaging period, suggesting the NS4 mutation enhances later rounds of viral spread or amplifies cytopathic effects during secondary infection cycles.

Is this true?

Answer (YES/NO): YES